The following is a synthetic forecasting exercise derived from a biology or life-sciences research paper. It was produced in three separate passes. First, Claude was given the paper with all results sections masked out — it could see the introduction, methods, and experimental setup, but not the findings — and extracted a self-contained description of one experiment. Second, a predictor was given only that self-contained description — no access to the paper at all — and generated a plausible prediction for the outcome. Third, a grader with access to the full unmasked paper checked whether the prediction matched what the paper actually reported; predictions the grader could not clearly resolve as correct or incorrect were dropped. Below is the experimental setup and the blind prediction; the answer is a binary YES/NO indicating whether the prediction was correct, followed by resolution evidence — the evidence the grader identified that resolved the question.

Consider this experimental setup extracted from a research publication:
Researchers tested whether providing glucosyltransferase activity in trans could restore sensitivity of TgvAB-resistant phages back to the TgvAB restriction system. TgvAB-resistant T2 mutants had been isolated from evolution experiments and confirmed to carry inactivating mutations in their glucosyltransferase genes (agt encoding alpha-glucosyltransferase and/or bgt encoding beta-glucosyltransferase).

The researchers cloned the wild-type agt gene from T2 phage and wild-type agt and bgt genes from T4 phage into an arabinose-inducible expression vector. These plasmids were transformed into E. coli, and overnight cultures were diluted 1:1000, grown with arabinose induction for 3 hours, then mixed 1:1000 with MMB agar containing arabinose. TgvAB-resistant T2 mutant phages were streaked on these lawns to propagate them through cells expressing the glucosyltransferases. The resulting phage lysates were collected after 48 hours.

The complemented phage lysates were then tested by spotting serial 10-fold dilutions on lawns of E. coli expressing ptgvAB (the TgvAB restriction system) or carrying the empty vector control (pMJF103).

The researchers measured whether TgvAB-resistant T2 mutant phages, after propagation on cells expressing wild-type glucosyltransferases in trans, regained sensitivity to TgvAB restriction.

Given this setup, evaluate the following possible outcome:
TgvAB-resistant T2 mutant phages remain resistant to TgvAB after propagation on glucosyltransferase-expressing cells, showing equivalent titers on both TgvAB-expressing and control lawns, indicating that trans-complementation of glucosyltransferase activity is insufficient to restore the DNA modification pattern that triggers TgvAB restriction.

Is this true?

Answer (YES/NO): NO